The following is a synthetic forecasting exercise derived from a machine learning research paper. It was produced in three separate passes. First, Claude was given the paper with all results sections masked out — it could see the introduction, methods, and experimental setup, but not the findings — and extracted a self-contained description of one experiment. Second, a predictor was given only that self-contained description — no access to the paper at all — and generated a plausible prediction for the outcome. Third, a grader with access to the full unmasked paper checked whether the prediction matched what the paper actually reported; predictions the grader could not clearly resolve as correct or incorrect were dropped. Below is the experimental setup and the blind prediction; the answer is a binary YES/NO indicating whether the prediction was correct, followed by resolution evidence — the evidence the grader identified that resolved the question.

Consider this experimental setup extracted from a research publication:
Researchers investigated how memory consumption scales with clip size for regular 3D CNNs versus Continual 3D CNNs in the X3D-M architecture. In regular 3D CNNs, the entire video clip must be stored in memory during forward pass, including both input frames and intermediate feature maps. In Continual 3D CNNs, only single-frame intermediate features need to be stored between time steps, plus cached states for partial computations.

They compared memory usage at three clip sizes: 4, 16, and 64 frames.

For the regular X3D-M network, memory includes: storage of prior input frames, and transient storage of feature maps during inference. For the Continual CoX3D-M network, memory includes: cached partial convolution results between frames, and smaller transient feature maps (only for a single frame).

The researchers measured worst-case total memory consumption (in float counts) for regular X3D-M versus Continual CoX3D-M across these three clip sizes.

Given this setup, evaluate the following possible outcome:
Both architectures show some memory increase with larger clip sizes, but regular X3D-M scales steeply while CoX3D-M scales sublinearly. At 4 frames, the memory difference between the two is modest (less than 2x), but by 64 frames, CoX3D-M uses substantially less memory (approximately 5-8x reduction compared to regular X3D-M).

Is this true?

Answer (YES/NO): NO